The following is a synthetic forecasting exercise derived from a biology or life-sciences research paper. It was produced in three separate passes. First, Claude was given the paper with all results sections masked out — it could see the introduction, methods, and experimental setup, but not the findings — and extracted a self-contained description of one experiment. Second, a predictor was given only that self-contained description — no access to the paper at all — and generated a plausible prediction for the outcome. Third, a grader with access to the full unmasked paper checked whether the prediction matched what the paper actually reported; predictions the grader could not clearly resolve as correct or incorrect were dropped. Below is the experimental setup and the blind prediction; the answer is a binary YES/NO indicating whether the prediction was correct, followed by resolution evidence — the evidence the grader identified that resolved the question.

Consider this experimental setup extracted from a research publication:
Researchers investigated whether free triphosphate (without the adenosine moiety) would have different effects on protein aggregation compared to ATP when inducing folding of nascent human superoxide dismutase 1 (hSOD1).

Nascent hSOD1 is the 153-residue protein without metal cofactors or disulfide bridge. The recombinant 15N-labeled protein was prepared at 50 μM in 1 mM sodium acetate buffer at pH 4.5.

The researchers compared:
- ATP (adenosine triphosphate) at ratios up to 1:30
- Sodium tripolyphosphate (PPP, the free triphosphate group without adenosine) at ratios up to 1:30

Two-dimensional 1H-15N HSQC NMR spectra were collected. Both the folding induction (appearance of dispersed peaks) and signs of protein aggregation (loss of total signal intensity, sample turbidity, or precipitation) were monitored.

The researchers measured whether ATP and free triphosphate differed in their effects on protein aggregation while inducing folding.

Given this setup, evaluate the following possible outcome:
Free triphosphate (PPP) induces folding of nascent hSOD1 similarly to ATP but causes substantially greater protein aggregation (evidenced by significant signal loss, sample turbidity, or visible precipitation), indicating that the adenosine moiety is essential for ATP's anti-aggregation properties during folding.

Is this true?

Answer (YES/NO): YES